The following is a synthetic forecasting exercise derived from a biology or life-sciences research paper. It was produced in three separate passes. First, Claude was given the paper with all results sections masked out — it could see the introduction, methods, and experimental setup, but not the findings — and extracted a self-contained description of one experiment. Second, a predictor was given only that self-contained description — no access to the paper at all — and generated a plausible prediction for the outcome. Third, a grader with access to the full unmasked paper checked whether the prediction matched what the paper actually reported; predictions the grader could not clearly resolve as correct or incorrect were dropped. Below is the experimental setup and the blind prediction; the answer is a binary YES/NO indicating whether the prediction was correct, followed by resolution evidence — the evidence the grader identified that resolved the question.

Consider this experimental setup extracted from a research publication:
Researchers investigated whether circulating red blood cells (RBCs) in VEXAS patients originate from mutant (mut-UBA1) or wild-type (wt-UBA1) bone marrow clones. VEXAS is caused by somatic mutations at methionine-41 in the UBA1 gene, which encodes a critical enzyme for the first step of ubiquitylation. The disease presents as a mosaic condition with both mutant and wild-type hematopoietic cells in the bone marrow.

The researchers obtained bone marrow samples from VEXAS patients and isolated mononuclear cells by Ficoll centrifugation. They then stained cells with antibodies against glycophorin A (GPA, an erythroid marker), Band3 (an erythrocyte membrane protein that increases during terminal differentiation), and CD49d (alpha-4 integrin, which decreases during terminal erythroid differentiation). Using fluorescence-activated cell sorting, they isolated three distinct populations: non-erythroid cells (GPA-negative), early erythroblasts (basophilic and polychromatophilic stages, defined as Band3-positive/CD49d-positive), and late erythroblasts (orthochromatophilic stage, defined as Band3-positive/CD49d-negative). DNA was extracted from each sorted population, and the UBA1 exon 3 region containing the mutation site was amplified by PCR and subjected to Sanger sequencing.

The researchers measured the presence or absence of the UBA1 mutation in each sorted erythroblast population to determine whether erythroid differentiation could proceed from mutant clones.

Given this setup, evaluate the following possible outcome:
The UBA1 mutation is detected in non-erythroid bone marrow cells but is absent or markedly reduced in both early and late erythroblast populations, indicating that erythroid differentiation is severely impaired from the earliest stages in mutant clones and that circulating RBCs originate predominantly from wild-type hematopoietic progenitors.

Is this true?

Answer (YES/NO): YES